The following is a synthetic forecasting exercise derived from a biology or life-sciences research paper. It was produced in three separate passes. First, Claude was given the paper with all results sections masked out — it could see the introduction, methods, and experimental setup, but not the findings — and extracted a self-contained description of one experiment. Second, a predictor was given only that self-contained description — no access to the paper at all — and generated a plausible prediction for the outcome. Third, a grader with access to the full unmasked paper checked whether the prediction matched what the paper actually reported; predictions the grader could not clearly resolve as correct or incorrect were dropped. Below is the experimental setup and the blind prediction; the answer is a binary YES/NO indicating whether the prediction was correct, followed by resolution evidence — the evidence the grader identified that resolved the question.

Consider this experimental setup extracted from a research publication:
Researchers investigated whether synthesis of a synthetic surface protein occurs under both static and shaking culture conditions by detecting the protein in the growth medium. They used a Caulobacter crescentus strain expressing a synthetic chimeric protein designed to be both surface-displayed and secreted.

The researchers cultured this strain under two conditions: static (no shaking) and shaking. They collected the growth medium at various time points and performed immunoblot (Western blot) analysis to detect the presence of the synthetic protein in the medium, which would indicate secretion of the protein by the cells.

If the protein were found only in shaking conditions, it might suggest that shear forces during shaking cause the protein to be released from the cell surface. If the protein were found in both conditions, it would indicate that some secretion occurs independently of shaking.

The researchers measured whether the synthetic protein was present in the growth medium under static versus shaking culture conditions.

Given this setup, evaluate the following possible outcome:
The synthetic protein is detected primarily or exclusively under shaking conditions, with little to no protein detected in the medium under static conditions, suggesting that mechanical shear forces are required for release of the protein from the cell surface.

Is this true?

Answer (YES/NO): NO